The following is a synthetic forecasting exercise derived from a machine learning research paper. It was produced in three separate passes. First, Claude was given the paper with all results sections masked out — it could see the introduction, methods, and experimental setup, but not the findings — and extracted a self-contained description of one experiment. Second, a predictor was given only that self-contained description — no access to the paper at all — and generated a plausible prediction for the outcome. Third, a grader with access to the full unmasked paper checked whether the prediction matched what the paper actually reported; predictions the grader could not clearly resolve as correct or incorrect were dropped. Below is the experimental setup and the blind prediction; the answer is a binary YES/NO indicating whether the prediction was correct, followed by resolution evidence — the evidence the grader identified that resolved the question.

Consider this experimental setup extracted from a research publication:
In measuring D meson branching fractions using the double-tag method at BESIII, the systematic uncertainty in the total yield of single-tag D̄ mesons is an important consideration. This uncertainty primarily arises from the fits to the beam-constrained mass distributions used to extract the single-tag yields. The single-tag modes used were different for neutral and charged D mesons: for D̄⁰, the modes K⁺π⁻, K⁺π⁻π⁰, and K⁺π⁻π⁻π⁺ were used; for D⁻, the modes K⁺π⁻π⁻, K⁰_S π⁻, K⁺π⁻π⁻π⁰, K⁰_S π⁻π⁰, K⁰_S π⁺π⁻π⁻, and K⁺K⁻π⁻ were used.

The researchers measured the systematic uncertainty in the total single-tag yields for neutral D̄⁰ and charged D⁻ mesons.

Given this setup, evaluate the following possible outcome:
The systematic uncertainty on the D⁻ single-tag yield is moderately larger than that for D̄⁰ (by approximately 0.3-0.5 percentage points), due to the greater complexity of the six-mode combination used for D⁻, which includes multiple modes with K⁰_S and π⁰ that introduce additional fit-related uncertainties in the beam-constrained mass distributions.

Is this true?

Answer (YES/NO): NO